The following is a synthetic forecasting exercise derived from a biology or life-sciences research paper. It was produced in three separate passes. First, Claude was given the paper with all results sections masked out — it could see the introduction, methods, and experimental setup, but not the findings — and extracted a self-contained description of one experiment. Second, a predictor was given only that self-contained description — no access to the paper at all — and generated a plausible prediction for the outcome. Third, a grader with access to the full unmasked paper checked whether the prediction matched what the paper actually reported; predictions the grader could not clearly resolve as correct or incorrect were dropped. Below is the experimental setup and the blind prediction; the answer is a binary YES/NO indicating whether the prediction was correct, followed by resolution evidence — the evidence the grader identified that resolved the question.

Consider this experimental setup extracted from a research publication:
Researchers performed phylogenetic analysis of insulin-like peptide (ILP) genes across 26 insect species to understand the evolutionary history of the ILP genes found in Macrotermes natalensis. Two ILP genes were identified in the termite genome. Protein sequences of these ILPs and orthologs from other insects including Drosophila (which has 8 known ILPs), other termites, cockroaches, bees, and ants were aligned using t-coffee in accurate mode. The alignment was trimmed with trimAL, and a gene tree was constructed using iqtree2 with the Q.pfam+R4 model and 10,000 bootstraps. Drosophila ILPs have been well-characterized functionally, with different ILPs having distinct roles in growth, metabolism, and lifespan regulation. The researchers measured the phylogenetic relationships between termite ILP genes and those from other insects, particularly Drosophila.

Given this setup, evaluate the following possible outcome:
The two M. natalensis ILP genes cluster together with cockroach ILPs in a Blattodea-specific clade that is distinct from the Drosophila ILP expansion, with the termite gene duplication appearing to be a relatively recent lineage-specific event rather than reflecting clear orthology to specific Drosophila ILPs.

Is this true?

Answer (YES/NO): NO